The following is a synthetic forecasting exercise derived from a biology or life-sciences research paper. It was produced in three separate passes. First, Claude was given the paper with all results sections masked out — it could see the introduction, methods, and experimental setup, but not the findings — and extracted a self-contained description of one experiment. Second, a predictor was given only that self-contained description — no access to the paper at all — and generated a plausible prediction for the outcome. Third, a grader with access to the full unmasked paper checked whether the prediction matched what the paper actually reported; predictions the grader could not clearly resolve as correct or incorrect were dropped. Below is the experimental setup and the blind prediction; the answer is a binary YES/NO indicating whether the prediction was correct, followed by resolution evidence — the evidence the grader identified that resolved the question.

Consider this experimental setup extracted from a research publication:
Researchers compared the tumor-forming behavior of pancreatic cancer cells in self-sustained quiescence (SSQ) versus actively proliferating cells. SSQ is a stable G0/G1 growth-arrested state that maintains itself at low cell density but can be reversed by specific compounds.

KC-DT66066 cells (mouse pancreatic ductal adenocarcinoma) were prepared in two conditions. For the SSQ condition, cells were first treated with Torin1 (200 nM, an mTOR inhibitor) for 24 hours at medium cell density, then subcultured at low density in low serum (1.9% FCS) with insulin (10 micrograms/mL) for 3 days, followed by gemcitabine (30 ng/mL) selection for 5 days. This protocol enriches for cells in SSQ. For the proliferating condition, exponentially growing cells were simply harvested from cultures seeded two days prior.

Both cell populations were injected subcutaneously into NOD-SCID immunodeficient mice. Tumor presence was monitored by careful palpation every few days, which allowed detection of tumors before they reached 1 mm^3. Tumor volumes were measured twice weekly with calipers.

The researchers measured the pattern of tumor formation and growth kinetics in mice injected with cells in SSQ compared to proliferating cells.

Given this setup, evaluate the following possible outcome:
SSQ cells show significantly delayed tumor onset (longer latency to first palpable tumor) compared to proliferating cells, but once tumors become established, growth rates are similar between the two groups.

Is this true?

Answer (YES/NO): NO